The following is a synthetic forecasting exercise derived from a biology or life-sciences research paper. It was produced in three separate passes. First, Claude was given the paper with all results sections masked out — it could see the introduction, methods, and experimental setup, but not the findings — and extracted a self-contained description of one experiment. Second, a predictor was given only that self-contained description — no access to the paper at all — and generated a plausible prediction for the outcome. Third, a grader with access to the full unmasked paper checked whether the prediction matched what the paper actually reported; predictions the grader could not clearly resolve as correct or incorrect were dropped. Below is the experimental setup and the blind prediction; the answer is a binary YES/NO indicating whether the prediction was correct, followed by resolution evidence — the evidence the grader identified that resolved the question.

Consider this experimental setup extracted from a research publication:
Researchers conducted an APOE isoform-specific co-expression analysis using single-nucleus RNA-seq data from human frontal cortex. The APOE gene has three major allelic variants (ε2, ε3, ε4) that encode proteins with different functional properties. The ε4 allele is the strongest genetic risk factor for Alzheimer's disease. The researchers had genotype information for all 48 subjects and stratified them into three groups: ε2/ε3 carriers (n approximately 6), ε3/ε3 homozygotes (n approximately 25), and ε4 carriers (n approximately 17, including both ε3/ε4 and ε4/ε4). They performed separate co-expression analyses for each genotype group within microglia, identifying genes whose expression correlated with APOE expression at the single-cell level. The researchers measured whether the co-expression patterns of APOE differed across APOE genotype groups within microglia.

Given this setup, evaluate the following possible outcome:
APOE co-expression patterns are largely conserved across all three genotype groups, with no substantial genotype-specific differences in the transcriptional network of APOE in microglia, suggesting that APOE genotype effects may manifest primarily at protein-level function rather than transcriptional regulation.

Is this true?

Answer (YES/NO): NO